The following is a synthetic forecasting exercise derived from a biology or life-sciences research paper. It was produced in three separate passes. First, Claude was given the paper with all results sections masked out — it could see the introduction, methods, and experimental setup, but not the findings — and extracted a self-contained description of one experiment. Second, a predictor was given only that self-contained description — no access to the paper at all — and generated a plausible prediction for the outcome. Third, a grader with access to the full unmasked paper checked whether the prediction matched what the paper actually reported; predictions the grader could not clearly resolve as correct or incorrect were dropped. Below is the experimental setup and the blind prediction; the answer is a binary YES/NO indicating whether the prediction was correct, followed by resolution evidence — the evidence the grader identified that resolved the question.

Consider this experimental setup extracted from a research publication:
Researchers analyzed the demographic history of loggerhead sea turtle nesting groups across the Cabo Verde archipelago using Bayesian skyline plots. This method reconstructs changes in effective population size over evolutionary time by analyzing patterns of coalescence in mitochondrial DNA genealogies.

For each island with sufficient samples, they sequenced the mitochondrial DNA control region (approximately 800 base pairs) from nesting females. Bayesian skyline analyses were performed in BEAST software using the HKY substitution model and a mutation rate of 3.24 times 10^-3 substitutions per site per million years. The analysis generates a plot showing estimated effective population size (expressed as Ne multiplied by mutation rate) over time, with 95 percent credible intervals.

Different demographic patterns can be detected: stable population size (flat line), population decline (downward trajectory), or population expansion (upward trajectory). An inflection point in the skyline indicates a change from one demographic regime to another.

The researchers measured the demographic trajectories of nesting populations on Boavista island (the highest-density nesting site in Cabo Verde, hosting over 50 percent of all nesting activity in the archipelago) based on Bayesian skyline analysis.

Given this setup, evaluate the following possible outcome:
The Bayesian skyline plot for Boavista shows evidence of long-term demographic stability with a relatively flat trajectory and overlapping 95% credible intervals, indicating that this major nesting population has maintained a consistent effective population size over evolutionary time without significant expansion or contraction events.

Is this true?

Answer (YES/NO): NO